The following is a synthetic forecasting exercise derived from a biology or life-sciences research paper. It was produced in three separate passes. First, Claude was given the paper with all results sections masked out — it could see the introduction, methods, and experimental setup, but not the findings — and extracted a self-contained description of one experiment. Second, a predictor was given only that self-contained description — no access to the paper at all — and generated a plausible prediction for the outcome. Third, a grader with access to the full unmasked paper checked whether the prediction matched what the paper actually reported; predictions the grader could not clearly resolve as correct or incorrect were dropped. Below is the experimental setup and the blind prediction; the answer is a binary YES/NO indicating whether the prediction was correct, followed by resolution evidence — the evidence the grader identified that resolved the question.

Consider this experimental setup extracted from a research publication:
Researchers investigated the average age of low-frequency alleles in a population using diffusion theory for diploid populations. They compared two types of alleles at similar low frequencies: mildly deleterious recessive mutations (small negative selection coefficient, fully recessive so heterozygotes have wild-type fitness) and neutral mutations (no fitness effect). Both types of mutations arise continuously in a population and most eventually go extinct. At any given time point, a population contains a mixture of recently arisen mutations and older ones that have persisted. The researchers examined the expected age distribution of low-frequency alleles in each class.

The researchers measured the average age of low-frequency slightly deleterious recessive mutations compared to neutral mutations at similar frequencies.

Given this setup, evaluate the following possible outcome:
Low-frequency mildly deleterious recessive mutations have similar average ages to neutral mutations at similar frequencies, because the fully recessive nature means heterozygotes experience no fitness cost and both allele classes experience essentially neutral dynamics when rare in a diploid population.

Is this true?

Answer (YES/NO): NO